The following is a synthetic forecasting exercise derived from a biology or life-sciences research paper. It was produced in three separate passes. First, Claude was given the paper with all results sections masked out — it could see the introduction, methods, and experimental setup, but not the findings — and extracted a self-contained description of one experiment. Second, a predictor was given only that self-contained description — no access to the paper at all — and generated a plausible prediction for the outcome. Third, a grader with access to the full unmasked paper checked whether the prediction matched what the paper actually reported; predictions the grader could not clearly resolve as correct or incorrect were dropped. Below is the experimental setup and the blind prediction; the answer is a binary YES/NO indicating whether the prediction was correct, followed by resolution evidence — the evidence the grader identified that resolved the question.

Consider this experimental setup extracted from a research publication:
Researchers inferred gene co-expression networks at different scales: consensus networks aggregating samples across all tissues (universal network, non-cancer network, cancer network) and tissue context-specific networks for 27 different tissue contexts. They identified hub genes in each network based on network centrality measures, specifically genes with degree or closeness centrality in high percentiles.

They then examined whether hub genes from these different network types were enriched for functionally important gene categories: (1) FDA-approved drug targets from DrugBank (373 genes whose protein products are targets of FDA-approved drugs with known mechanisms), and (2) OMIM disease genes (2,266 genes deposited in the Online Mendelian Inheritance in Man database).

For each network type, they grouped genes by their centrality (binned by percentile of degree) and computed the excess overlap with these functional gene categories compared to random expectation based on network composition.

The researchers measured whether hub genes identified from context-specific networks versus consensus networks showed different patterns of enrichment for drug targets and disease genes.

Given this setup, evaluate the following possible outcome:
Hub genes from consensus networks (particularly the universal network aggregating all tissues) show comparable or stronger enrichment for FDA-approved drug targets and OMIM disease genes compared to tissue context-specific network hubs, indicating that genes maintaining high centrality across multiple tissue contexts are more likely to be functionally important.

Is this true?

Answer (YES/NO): NO